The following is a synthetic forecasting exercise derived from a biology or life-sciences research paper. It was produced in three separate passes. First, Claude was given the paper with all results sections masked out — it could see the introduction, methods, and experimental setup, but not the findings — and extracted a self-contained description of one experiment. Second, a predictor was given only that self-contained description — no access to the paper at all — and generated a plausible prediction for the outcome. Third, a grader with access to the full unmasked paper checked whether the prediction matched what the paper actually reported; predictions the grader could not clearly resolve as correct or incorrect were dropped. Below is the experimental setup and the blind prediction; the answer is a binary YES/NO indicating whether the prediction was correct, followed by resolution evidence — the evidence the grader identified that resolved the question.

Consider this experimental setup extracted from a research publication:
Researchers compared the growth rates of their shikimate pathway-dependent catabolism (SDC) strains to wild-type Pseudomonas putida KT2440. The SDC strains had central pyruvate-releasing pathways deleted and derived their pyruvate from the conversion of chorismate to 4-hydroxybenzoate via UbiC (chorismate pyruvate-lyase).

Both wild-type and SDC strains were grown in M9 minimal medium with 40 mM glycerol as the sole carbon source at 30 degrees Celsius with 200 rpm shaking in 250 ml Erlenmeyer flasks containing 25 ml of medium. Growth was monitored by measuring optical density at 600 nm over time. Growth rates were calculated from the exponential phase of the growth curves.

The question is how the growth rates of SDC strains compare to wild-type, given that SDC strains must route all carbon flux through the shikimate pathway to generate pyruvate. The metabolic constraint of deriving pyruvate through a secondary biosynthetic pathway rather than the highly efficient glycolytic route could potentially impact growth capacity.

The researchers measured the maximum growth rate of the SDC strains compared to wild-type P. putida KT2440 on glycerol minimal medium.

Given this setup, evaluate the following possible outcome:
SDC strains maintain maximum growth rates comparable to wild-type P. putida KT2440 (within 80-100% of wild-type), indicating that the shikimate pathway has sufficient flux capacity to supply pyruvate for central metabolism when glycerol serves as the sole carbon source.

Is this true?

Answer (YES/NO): NO